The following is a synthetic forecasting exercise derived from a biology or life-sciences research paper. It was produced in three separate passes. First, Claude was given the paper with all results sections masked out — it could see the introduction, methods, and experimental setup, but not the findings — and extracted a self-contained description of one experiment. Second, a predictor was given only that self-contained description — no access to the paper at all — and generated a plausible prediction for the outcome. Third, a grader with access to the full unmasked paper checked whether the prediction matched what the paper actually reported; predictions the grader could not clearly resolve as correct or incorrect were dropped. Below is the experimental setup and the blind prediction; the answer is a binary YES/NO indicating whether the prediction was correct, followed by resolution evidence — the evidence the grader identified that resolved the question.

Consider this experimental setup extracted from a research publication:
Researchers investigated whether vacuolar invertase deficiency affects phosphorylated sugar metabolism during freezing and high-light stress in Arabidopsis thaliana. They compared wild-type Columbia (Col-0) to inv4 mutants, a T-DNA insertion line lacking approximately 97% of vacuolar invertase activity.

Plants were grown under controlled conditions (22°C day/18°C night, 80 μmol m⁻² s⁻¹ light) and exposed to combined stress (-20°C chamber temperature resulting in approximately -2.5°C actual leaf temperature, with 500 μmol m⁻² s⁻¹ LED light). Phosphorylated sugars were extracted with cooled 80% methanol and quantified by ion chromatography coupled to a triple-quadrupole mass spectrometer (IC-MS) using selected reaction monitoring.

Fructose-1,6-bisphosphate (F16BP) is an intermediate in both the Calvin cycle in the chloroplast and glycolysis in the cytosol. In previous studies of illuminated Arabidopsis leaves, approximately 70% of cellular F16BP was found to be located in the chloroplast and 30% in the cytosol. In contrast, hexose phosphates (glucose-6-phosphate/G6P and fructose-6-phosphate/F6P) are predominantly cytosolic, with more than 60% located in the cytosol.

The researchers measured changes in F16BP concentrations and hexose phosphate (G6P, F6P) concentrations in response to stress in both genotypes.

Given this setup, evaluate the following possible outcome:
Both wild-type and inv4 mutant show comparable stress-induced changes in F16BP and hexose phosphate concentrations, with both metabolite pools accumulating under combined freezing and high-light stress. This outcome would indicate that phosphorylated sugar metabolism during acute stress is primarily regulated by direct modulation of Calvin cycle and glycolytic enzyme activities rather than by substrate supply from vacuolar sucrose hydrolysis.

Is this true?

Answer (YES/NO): NO